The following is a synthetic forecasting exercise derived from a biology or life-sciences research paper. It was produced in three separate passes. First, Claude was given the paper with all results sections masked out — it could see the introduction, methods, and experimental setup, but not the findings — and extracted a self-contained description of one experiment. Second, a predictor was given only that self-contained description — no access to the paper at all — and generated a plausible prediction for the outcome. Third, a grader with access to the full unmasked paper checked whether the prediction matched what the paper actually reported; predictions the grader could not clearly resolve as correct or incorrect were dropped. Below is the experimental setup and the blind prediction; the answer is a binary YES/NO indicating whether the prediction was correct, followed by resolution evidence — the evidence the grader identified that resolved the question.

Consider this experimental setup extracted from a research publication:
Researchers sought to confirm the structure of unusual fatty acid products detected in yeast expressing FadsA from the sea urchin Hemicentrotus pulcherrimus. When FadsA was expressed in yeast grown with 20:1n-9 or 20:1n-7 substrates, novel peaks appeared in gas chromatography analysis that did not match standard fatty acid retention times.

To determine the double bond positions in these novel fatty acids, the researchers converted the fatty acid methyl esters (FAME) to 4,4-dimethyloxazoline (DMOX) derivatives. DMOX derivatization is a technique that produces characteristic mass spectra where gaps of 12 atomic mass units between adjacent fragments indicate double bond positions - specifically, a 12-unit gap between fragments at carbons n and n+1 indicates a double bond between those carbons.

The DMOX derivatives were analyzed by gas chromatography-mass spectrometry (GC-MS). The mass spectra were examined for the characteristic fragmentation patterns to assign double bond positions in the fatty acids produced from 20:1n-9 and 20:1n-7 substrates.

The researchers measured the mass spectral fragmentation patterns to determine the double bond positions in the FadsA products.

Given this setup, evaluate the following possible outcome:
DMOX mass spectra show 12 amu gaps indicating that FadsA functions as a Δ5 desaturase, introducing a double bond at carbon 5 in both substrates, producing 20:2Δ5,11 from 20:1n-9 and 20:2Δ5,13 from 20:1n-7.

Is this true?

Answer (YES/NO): YES